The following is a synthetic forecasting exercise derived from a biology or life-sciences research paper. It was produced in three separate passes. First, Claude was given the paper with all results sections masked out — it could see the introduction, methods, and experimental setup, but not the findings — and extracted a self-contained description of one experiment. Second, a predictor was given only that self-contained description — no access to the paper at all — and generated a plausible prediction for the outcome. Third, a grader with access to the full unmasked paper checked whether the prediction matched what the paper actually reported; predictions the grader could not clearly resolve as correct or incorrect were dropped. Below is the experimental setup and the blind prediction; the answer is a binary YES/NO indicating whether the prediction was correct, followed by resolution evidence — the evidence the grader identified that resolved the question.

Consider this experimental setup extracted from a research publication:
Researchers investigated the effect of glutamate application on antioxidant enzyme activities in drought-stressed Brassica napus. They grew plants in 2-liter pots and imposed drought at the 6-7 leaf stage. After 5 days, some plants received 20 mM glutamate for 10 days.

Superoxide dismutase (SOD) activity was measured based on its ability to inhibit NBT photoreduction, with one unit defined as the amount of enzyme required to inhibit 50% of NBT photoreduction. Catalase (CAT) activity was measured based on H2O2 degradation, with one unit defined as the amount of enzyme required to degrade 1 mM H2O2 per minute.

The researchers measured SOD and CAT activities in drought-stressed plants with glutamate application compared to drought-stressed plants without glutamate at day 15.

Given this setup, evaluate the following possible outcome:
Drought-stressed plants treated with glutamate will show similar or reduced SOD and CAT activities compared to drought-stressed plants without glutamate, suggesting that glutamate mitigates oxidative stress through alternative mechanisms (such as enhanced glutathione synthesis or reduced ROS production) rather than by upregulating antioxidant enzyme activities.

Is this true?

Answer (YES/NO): NO